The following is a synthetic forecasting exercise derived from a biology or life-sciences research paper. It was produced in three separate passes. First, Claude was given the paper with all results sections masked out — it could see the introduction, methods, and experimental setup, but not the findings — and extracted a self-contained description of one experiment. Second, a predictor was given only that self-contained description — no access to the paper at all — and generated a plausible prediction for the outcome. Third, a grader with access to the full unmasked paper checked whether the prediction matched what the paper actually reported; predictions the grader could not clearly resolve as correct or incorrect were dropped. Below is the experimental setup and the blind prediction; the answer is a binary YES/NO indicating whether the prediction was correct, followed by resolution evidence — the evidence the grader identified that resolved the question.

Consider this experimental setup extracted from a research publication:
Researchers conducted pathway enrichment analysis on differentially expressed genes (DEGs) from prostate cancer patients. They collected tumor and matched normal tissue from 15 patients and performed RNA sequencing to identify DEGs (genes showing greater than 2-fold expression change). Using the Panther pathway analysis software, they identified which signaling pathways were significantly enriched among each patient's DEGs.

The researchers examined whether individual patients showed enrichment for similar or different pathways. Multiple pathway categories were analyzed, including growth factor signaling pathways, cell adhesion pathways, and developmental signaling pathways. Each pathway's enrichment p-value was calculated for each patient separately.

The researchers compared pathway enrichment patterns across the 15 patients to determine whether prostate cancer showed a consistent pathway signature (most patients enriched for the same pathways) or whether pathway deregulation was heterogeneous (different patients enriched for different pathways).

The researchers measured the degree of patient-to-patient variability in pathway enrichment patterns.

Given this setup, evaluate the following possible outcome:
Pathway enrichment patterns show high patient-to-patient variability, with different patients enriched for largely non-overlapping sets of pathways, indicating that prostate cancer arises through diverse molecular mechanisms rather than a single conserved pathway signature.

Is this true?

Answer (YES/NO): NO